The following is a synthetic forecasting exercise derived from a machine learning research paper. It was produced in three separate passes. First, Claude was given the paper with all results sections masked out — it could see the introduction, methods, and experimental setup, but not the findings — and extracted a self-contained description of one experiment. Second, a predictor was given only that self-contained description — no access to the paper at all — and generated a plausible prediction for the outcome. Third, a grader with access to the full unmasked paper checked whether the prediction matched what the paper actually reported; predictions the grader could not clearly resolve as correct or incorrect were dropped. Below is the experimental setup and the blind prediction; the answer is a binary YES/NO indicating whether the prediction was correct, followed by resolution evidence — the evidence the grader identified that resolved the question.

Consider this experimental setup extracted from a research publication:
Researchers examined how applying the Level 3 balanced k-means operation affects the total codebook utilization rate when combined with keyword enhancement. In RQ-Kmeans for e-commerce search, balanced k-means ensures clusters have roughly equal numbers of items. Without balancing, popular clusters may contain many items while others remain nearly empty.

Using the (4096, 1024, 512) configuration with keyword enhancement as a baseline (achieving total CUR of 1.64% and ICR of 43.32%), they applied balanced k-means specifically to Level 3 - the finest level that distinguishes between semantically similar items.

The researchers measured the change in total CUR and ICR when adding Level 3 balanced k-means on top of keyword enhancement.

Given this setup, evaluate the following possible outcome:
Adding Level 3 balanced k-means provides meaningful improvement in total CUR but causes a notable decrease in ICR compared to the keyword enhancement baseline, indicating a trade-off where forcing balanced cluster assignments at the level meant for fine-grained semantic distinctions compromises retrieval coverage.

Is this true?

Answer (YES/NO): NO